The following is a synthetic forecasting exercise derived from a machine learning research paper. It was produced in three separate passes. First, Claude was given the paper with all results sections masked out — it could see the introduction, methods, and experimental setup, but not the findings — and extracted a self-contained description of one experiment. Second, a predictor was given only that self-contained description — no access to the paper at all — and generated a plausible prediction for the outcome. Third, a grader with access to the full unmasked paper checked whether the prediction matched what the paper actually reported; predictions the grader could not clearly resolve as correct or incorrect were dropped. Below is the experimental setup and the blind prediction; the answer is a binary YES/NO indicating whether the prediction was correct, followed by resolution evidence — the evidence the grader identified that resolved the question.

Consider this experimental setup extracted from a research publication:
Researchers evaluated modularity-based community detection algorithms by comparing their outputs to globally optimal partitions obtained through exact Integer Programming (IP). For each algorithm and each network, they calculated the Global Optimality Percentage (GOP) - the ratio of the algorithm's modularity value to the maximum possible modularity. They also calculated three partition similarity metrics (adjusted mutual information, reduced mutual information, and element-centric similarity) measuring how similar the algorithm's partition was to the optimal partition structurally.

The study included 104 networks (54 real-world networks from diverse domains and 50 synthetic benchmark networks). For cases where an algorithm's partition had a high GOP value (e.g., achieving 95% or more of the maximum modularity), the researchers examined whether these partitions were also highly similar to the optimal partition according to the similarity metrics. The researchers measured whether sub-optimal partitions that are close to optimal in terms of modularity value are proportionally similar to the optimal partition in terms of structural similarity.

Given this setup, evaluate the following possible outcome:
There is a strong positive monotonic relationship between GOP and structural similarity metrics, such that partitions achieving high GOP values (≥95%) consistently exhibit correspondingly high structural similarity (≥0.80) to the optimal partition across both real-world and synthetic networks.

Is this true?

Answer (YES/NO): NO